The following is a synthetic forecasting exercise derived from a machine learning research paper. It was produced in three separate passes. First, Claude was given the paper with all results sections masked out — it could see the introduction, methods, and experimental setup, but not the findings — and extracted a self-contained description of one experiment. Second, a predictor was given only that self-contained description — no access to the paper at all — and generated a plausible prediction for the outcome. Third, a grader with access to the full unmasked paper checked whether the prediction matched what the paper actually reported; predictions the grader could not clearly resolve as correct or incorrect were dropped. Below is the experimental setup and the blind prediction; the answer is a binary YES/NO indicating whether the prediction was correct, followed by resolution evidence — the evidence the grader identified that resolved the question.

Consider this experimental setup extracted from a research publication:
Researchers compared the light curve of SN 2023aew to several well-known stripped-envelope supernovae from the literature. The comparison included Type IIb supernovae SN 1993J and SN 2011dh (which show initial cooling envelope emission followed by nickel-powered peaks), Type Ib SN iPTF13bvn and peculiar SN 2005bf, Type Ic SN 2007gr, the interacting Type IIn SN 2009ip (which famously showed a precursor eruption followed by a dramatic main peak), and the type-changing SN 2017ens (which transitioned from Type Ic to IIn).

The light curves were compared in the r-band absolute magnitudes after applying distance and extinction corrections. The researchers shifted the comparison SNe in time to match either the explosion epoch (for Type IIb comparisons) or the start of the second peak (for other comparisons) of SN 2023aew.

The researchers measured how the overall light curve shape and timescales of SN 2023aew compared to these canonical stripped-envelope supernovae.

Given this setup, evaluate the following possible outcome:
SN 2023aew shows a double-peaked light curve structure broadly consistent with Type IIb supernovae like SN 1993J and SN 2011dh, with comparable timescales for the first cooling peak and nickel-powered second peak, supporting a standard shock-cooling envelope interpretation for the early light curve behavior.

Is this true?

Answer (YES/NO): NO